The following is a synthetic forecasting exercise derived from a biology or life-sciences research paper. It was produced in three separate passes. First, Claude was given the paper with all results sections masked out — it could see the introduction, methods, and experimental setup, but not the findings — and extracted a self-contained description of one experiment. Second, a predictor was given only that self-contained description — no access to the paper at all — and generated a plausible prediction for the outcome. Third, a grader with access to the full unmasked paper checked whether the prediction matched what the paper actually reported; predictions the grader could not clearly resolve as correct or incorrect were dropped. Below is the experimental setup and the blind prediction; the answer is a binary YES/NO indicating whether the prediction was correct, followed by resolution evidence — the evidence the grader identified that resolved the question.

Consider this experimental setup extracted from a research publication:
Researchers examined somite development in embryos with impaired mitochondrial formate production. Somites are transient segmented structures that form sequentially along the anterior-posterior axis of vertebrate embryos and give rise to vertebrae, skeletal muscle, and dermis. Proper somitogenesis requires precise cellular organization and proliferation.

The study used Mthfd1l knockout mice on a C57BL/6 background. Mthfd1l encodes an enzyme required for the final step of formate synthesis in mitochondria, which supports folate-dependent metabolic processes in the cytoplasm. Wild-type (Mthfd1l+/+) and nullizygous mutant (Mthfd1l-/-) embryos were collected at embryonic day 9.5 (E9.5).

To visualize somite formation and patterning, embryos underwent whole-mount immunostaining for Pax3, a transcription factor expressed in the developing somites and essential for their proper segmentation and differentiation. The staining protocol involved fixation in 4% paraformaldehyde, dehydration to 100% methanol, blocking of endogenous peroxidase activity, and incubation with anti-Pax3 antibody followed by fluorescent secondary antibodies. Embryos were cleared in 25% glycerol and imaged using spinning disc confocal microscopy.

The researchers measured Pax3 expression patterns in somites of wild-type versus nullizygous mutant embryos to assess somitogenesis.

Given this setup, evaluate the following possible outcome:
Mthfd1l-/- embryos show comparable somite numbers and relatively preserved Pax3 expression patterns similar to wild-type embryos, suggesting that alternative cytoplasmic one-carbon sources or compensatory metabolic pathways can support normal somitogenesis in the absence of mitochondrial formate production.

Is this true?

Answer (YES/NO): NO